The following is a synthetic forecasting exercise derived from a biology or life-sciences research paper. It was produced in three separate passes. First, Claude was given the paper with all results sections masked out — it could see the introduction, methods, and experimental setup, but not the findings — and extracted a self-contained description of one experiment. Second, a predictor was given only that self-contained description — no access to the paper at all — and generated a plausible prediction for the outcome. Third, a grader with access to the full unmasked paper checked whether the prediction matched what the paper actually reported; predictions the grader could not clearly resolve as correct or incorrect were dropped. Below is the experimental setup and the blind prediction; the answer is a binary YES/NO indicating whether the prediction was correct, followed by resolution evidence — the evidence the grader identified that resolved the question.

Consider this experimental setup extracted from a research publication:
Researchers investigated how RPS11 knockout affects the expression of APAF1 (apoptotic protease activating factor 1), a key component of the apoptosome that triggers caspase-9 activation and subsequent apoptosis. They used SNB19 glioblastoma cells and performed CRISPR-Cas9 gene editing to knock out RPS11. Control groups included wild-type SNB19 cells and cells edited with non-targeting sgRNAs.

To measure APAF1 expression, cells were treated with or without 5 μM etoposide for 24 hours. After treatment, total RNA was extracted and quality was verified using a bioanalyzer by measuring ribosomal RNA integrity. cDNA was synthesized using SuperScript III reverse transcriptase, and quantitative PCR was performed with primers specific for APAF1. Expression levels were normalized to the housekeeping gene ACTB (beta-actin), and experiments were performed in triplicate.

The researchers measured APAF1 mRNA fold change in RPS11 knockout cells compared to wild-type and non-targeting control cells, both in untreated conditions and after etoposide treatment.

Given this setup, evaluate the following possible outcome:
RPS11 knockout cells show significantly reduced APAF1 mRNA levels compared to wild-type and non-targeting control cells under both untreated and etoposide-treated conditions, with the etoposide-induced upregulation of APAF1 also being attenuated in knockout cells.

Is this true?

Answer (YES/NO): NO